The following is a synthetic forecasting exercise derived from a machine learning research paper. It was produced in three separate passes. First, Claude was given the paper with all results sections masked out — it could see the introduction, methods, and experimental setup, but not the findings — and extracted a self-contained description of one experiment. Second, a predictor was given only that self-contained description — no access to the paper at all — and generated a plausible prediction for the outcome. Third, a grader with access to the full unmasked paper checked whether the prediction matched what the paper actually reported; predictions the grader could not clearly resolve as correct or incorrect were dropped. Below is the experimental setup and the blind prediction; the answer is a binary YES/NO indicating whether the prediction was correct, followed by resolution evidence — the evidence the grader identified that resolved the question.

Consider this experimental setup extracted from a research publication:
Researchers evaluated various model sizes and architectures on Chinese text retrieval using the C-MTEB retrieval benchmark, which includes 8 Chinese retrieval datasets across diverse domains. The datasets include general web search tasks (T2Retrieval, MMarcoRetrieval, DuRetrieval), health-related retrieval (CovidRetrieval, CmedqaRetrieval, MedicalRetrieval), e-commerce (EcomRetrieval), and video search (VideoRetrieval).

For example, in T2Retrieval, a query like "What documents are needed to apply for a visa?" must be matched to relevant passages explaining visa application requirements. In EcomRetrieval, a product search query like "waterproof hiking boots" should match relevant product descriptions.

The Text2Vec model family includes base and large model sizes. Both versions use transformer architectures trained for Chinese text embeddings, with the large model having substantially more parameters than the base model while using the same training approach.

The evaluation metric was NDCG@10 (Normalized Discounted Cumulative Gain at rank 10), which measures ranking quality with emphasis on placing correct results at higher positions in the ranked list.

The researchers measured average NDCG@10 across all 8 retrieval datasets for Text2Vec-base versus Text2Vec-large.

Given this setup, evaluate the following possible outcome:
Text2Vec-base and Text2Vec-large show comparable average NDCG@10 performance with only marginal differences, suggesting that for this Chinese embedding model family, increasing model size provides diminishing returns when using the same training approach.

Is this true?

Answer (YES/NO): NO